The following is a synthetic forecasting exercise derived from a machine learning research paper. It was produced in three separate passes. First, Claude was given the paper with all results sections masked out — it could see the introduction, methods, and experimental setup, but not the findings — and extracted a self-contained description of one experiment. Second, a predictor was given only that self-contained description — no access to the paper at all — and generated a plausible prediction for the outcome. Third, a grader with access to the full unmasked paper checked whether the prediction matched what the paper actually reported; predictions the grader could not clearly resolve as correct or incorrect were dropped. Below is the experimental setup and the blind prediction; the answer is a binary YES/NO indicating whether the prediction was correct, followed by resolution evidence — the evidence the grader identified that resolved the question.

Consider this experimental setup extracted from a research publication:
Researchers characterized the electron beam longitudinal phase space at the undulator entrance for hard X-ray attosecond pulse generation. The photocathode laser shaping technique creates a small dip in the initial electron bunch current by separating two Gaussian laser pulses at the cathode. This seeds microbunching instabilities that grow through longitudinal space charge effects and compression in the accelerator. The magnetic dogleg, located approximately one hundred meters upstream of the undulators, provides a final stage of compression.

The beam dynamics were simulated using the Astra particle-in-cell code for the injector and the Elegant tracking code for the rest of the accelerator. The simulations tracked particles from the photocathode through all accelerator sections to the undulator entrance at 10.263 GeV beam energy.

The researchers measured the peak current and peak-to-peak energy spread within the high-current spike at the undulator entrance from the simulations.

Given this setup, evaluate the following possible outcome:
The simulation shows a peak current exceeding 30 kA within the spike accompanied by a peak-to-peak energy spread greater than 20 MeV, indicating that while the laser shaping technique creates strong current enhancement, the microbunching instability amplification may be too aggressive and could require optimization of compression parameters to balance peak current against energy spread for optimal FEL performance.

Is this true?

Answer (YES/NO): NO